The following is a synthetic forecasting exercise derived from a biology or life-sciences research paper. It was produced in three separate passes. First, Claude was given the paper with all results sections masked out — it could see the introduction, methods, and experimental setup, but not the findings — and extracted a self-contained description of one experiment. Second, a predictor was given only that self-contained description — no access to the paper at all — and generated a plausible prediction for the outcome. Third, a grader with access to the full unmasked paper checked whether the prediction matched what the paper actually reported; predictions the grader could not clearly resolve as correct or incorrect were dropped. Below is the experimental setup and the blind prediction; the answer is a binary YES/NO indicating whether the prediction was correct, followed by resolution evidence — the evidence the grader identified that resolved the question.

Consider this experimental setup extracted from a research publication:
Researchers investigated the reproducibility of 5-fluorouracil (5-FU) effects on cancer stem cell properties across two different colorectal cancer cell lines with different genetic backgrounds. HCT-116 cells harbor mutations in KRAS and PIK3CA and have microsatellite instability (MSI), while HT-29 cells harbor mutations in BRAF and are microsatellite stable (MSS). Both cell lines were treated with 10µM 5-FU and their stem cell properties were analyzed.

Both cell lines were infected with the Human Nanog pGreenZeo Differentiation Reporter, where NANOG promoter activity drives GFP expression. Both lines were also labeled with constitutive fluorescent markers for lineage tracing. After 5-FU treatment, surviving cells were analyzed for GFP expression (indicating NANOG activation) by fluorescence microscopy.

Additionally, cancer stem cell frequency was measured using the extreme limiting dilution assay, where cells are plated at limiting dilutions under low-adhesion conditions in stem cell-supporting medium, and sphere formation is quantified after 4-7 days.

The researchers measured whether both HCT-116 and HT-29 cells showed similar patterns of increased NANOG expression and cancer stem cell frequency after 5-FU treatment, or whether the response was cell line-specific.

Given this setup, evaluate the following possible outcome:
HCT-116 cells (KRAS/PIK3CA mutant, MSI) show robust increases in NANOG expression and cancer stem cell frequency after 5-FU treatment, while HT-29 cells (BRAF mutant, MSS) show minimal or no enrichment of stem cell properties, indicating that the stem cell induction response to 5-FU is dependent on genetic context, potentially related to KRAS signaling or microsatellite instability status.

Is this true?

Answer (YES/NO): NO